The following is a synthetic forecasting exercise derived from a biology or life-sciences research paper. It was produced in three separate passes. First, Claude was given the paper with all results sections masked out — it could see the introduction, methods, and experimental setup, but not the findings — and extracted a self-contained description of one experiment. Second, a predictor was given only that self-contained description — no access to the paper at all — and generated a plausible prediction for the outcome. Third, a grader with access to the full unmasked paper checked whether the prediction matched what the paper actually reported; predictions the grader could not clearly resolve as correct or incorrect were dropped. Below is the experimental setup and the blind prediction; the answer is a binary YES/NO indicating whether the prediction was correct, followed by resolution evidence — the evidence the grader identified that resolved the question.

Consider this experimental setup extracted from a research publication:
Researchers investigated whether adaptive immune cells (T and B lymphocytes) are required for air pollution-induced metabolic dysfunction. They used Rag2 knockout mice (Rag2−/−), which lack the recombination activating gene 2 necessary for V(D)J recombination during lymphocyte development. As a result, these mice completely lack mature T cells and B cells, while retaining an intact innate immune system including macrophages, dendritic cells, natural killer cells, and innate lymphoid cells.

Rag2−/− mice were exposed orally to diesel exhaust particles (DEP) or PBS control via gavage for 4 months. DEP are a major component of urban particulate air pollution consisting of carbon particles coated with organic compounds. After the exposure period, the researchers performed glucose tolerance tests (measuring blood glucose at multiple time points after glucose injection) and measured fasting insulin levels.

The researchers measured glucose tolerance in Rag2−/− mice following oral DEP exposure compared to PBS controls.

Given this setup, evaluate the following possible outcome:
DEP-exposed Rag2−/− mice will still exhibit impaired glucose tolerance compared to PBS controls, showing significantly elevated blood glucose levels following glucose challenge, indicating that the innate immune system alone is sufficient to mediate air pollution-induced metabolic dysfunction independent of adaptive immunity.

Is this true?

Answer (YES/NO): YES